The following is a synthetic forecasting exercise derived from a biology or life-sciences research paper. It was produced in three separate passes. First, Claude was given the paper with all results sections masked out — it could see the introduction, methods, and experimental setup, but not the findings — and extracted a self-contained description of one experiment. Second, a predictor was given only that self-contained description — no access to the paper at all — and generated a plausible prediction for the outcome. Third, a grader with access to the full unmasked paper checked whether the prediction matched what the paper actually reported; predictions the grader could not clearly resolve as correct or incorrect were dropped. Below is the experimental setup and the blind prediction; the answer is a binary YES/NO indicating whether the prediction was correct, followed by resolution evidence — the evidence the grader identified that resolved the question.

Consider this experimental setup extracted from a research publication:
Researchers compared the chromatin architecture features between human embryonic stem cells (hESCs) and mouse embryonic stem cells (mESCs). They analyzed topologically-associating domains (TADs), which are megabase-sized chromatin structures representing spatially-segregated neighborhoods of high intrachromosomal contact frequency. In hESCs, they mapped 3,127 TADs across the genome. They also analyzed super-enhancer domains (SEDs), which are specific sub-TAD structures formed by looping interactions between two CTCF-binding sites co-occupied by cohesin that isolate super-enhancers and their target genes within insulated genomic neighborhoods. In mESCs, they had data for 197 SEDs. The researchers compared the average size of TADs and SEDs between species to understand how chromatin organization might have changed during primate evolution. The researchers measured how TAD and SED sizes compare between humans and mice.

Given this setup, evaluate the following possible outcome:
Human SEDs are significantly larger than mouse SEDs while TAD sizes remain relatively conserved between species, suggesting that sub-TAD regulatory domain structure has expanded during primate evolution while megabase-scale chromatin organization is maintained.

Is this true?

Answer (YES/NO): NO